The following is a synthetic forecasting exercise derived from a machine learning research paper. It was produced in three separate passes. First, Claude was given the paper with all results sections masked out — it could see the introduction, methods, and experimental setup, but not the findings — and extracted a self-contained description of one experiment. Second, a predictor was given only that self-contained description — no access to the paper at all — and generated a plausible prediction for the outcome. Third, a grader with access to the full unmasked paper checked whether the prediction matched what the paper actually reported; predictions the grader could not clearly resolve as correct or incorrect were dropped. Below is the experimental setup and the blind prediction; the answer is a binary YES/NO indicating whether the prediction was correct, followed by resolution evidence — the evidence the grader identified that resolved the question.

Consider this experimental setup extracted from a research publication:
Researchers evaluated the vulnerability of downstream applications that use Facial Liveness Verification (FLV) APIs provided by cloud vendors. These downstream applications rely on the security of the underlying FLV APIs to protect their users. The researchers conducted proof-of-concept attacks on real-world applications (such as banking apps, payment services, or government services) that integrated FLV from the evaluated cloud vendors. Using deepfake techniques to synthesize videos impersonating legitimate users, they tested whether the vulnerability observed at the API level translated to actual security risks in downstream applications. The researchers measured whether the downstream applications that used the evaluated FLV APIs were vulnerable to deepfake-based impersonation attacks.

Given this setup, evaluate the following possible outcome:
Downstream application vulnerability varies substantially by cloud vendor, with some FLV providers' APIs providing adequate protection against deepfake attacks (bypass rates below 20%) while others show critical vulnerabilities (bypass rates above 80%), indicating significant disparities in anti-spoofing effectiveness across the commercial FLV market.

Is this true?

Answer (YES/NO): NO